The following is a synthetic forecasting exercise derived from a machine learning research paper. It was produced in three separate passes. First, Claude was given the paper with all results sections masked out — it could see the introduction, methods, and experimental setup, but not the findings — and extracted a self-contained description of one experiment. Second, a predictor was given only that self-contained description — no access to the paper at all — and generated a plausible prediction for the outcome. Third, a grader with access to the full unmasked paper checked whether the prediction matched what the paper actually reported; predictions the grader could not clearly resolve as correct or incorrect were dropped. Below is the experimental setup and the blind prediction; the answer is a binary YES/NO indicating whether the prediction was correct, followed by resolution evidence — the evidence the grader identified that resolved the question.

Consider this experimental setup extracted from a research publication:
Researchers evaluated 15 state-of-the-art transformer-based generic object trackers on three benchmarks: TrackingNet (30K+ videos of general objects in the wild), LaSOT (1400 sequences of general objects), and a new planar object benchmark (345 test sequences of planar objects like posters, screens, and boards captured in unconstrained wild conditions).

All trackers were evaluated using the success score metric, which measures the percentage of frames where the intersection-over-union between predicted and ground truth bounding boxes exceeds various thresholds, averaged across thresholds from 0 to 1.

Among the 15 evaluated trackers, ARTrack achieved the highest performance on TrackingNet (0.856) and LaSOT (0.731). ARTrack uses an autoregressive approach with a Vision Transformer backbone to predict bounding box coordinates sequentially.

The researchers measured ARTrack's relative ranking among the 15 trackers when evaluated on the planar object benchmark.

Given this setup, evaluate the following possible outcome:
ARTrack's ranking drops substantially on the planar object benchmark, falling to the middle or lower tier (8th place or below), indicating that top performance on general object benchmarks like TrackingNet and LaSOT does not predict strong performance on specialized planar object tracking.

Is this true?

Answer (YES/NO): YES